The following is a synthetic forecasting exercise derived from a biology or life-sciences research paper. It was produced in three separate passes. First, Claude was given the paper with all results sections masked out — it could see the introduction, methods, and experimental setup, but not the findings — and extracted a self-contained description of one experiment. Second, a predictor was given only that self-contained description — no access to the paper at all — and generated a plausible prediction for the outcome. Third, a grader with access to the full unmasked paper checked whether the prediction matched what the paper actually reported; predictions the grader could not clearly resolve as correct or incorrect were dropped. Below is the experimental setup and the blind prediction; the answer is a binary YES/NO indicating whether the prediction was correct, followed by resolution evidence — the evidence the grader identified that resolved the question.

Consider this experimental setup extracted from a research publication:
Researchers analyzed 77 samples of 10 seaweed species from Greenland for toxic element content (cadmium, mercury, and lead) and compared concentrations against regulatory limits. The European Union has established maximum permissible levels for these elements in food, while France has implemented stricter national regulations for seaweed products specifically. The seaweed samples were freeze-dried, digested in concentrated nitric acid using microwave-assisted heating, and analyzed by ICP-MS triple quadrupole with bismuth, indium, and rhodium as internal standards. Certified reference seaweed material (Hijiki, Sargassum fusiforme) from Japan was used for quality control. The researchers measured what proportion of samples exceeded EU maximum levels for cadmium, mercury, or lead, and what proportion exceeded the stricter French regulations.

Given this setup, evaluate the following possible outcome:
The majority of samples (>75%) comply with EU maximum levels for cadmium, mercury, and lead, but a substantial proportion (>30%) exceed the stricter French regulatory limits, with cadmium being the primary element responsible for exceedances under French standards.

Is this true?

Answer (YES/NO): YES